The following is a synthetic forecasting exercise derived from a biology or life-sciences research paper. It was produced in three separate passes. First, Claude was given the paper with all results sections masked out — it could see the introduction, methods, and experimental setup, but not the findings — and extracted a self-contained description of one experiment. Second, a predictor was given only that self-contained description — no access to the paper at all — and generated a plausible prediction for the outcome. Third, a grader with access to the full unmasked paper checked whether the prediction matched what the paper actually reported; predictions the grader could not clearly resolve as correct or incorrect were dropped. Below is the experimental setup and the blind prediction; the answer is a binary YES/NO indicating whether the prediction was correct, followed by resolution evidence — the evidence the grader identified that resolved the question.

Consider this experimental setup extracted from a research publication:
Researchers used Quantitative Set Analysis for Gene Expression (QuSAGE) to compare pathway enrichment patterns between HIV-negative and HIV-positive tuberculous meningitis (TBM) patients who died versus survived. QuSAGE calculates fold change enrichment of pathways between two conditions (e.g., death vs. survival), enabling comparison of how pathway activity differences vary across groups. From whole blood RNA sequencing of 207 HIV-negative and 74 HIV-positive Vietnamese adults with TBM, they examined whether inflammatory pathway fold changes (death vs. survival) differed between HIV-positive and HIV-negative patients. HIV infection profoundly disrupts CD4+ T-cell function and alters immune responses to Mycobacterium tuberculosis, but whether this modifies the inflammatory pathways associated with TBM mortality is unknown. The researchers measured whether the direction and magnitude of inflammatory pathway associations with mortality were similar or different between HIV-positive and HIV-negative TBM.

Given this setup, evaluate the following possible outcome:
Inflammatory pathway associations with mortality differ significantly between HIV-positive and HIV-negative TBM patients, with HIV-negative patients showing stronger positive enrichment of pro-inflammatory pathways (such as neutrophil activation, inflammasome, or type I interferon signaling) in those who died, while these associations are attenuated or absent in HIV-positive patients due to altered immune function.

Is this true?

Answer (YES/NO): NO